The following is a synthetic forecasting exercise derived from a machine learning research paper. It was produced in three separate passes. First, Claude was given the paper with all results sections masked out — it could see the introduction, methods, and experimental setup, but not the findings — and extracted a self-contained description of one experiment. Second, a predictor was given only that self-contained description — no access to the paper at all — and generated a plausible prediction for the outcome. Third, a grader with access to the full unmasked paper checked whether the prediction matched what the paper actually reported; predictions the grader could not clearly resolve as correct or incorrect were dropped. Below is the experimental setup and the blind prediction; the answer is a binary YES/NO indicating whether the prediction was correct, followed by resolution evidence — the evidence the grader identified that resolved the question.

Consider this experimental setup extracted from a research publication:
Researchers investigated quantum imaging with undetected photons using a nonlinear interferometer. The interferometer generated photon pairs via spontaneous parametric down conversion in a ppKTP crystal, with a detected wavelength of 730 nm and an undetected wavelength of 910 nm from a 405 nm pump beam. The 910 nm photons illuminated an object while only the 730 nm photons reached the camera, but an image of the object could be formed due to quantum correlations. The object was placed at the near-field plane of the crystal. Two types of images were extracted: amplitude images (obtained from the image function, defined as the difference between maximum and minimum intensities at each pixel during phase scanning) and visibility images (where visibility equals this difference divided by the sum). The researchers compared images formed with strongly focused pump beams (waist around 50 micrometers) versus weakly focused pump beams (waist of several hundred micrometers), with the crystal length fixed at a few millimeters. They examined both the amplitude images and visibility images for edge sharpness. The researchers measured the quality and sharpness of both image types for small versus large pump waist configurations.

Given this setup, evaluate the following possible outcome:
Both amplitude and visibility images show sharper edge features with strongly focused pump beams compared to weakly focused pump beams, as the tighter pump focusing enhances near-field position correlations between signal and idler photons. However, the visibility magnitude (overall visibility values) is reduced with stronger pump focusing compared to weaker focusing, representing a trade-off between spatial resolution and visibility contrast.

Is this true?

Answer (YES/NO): NO